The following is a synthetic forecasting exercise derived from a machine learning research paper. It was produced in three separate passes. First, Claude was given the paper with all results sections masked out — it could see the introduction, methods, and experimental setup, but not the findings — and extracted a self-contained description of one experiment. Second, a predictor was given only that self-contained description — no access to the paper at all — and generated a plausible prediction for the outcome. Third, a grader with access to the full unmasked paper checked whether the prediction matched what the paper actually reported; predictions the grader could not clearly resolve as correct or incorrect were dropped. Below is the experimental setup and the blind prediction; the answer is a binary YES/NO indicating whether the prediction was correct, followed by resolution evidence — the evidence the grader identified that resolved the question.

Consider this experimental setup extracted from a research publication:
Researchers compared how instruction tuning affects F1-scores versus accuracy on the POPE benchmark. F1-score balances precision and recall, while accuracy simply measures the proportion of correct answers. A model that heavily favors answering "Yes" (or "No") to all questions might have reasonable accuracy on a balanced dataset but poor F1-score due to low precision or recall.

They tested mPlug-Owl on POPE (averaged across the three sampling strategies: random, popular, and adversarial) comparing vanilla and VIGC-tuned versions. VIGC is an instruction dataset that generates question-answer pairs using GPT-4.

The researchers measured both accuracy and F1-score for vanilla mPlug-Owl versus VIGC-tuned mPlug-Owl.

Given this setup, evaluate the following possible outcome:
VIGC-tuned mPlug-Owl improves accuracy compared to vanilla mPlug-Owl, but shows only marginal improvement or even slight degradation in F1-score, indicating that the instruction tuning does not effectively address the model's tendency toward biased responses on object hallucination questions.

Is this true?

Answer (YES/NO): NO